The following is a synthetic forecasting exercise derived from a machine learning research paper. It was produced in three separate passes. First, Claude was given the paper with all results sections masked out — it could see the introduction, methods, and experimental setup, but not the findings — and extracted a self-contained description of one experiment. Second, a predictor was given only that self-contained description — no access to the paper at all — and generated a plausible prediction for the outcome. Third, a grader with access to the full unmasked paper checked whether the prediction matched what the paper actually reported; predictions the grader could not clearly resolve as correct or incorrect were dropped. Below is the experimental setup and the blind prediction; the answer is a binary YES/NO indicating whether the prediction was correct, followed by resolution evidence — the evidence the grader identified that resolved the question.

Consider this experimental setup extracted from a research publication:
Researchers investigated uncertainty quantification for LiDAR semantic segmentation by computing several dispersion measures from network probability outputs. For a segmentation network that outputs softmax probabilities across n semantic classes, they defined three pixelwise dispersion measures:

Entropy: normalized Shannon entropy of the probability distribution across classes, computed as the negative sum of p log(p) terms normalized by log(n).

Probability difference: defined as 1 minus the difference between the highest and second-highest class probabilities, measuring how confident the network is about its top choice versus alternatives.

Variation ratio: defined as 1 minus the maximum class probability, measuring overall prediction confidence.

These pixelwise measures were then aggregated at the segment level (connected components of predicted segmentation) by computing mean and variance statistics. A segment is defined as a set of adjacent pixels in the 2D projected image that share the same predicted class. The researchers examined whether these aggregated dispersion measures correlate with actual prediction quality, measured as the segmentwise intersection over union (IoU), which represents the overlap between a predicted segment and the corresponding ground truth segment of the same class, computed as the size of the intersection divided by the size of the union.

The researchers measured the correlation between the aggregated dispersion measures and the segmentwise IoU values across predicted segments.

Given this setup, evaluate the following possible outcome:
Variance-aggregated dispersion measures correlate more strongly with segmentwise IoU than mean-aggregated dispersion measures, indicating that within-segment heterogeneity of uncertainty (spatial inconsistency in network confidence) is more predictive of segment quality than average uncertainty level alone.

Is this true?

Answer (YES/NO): NO